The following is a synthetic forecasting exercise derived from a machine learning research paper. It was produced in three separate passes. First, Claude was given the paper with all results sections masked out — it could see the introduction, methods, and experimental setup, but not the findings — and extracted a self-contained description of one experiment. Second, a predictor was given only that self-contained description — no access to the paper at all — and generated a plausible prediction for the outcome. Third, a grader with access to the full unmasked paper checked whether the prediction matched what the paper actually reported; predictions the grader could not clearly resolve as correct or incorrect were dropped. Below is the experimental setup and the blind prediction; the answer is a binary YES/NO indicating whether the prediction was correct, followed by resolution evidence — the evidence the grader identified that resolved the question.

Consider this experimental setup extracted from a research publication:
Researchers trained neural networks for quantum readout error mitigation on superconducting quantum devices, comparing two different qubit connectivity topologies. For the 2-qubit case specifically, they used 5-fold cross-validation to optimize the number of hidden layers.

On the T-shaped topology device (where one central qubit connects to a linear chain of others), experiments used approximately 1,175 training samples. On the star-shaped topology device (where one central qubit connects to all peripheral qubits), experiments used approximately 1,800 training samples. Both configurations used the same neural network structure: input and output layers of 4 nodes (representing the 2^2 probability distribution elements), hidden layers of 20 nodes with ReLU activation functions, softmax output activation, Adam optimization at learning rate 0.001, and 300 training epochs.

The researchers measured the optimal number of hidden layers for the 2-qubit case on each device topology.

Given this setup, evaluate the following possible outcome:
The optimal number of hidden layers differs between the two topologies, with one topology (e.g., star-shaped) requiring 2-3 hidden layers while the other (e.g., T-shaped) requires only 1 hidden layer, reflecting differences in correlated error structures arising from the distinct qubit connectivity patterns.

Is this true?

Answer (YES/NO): NO